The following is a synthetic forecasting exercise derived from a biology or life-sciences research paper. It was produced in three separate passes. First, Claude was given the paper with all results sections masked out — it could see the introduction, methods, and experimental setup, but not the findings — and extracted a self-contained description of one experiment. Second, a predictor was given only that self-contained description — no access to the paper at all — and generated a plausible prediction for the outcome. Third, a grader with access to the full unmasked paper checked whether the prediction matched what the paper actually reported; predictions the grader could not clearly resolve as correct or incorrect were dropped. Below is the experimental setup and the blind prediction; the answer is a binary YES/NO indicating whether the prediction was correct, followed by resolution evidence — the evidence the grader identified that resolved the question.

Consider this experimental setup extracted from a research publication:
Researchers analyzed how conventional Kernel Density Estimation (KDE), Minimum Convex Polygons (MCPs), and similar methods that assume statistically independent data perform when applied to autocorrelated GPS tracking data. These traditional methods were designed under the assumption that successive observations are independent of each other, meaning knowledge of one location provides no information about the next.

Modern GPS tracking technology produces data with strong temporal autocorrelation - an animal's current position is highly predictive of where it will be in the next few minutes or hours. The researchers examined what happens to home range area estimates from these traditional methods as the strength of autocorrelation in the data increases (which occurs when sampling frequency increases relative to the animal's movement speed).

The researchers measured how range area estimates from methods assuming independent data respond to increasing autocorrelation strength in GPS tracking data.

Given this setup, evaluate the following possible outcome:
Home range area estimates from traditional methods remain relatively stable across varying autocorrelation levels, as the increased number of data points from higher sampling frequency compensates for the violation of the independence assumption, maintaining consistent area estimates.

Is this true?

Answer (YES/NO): NO